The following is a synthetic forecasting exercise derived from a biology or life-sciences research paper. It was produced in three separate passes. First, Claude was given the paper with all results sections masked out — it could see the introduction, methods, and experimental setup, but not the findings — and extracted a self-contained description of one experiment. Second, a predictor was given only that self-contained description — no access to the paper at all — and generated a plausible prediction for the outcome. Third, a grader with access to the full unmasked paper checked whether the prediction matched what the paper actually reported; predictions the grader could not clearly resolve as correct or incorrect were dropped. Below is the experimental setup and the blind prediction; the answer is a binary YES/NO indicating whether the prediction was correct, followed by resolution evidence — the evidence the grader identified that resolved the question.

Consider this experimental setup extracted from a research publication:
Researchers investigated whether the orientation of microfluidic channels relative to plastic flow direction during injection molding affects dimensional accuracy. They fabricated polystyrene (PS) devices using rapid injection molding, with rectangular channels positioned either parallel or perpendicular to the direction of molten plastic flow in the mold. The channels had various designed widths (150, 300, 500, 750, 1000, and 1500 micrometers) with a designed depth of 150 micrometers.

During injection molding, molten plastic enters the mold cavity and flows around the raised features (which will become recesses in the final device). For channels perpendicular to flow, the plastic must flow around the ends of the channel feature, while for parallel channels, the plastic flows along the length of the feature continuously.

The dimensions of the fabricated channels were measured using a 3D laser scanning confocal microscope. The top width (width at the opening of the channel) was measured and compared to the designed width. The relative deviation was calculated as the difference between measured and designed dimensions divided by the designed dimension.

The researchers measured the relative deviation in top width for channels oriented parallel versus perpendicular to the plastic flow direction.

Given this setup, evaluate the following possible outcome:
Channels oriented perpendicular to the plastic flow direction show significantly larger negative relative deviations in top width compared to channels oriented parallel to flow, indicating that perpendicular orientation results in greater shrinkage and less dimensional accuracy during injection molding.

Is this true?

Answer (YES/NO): NO